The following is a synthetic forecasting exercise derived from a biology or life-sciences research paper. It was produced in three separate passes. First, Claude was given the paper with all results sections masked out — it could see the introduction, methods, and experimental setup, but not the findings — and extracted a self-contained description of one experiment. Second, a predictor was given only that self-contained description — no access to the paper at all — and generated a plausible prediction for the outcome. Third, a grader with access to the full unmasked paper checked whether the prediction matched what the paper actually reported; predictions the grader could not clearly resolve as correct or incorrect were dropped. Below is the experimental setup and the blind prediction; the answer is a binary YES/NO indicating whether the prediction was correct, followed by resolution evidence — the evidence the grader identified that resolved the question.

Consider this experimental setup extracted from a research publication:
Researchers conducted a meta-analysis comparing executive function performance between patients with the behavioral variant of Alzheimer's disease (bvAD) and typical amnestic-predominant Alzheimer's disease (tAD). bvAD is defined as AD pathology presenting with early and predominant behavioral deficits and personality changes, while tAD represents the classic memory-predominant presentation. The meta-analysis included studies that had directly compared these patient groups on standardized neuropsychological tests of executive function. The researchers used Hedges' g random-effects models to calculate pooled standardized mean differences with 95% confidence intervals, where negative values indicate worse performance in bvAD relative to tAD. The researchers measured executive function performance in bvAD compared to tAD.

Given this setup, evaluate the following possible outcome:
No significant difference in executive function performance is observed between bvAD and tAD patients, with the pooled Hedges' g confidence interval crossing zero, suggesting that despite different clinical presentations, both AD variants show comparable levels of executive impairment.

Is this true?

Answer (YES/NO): NO